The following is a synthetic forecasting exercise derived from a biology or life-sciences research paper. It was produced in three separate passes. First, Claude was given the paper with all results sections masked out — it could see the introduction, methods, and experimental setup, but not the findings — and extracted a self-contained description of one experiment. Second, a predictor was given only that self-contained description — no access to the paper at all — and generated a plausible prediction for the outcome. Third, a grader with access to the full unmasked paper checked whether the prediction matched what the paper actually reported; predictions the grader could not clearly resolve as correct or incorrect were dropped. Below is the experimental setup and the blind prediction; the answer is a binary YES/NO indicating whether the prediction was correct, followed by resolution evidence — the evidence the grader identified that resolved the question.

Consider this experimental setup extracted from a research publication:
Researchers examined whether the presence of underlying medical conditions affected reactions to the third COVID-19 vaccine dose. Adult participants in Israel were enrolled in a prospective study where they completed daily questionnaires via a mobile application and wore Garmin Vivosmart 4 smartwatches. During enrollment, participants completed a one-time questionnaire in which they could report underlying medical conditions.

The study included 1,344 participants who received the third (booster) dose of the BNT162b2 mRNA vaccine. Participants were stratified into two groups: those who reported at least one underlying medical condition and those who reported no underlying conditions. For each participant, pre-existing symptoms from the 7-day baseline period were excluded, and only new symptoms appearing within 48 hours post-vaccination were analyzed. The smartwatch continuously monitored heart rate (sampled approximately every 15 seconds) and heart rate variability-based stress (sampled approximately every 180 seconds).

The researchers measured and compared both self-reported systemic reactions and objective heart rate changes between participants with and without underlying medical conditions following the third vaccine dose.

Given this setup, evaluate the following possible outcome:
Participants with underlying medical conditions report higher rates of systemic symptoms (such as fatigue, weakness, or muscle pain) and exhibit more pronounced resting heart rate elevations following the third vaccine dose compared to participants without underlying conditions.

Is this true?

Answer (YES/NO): NO